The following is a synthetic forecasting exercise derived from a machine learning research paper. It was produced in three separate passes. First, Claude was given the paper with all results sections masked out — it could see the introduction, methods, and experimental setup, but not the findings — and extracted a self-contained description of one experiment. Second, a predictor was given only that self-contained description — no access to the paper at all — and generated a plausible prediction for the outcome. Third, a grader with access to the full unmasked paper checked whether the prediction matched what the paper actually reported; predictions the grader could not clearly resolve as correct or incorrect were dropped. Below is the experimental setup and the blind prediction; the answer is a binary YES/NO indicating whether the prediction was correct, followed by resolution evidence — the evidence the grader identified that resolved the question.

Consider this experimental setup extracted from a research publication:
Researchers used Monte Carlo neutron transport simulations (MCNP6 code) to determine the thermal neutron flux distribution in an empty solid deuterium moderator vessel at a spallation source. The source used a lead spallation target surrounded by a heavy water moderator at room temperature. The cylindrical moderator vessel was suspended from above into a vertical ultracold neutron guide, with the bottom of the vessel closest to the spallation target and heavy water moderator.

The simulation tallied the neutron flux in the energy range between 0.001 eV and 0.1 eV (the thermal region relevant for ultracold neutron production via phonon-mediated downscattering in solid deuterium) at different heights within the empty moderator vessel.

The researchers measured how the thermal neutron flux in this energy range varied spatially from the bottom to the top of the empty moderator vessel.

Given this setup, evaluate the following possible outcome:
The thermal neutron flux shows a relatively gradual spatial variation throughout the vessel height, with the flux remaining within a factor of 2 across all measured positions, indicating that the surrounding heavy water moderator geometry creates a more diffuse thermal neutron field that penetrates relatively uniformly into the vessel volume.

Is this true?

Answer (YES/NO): YES